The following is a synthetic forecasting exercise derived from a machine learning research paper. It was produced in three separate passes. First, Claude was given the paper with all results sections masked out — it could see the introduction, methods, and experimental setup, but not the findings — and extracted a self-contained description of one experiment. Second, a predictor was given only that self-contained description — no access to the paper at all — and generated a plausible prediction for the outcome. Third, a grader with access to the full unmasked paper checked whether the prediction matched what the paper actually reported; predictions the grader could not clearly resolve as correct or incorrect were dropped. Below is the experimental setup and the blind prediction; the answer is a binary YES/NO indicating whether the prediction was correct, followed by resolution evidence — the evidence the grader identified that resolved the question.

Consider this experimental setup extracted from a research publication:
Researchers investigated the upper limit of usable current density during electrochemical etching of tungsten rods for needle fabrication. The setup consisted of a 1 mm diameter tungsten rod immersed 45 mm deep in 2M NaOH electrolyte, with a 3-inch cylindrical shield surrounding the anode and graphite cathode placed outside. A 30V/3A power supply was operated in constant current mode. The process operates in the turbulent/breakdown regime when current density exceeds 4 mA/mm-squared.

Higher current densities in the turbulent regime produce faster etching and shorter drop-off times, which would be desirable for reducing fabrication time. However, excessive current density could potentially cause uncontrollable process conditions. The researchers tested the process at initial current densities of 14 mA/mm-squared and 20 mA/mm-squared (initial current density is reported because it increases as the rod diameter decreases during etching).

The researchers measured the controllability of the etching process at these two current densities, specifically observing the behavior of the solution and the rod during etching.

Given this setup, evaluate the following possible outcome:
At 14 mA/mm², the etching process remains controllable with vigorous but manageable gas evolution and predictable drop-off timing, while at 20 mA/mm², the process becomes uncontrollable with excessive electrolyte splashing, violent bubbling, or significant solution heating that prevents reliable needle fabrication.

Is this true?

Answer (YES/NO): YES